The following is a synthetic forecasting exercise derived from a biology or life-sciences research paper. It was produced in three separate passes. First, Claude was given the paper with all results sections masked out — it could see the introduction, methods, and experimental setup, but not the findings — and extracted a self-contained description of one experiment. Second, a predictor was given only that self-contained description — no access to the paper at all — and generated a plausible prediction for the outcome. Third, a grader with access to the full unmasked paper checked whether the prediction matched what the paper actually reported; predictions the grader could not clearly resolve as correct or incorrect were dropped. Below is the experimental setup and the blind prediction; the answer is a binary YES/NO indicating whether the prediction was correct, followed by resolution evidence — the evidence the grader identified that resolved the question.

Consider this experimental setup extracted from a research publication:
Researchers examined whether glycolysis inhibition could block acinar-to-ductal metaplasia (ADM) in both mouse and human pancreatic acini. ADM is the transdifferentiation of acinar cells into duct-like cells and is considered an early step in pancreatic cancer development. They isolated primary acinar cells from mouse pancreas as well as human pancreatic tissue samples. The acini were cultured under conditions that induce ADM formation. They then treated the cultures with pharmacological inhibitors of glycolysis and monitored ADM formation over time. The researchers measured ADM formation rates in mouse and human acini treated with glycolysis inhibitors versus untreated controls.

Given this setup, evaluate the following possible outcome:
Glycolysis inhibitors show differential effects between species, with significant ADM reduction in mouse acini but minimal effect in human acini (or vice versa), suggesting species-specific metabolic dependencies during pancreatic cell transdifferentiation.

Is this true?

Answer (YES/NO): NO